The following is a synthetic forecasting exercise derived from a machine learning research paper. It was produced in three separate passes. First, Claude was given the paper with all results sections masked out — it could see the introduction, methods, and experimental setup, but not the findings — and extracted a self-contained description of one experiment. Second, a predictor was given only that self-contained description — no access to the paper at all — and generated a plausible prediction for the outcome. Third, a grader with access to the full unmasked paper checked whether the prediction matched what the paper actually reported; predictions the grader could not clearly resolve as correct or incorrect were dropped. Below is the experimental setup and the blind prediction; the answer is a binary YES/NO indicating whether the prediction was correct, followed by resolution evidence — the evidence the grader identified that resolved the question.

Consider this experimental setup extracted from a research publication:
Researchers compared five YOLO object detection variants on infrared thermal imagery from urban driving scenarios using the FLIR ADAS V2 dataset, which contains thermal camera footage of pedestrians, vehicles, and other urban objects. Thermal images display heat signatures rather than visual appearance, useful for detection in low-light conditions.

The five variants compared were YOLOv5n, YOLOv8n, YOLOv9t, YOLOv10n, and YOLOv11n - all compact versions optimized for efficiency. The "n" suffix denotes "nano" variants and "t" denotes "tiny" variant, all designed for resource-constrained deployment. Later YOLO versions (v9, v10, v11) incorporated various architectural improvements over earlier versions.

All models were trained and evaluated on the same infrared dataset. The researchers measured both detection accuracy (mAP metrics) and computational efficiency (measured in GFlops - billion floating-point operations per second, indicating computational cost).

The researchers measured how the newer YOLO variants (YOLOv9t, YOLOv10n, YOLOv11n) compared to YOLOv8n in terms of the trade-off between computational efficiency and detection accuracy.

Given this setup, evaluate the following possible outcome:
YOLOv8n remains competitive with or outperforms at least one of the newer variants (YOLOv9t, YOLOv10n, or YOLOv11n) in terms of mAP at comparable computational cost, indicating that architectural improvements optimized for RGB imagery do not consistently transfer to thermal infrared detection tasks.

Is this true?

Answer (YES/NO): YES